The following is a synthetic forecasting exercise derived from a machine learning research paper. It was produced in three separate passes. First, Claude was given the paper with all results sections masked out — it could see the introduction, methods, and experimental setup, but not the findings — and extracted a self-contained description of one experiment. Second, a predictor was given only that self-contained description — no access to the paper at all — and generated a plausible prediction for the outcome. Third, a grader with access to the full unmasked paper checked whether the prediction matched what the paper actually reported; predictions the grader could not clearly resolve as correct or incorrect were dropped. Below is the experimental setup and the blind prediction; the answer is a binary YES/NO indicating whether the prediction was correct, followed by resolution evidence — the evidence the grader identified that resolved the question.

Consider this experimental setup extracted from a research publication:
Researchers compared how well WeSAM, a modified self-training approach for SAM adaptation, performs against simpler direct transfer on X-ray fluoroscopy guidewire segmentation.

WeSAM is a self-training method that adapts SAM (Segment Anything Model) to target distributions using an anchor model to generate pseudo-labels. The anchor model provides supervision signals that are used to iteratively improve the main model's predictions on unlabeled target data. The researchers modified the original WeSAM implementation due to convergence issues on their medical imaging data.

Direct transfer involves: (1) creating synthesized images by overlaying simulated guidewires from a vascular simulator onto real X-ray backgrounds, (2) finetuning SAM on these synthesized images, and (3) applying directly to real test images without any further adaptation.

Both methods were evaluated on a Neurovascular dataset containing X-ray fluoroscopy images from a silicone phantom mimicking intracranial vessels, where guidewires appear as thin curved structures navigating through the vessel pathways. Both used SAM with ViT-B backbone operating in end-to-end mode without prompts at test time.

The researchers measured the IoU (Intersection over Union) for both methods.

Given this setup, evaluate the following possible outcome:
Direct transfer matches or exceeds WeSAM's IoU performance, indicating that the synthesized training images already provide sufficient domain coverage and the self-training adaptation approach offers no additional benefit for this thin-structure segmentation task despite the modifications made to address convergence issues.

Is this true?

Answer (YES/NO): NO